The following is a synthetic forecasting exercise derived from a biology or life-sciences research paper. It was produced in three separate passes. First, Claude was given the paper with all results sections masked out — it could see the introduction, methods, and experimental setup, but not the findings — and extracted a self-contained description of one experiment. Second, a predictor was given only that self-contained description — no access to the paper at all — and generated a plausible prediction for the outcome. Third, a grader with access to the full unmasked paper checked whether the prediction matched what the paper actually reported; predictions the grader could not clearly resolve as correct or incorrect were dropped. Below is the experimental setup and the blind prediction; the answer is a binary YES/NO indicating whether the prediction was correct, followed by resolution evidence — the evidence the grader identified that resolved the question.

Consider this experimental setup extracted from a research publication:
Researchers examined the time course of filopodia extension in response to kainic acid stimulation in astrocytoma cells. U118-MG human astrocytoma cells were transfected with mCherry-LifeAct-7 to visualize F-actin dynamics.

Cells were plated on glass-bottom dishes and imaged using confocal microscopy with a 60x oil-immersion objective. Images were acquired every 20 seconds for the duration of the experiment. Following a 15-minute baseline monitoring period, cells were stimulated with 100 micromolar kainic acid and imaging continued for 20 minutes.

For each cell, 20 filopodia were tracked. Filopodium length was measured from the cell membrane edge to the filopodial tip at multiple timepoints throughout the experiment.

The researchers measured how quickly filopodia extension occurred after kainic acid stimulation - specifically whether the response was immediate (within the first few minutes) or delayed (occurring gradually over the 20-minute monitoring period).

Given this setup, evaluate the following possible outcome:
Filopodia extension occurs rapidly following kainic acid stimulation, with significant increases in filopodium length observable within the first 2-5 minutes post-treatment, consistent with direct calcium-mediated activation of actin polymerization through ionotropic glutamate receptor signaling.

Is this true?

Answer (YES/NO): NO